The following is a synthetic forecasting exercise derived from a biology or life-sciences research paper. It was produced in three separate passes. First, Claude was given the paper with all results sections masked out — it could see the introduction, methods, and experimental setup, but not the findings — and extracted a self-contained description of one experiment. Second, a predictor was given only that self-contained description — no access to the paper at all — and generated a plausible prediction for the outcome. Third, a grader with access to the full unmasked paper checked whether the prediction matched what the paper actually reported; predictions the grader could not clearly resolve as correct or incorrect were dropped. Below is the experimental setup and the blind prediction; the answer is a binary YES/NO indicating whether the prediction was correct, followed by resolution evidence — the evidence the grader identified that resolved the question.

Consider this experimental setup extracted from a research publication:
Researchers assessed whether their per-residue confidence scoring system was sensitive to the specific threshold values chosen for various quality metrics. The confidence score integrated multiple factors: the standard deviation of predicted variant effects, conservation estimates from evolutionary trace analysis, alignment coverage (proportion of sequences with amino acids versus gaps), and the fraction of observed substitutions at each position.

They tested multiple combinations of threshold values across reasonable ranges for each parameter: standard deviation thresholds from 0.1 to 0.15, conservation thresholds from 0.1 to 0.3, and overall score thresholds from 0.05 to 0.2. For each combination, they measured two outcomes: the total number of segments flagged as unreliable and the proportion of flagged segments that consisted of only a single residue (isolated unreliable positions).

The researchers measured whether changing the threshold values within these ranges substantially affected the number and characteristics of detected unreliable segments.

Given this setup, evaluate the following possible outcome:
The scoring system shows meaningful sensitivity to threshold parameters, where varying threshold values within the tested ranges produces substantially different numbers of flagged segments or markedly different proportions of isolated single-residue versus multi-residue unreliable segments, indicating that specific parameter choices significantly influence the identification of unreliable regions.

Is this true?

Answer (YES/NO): NO